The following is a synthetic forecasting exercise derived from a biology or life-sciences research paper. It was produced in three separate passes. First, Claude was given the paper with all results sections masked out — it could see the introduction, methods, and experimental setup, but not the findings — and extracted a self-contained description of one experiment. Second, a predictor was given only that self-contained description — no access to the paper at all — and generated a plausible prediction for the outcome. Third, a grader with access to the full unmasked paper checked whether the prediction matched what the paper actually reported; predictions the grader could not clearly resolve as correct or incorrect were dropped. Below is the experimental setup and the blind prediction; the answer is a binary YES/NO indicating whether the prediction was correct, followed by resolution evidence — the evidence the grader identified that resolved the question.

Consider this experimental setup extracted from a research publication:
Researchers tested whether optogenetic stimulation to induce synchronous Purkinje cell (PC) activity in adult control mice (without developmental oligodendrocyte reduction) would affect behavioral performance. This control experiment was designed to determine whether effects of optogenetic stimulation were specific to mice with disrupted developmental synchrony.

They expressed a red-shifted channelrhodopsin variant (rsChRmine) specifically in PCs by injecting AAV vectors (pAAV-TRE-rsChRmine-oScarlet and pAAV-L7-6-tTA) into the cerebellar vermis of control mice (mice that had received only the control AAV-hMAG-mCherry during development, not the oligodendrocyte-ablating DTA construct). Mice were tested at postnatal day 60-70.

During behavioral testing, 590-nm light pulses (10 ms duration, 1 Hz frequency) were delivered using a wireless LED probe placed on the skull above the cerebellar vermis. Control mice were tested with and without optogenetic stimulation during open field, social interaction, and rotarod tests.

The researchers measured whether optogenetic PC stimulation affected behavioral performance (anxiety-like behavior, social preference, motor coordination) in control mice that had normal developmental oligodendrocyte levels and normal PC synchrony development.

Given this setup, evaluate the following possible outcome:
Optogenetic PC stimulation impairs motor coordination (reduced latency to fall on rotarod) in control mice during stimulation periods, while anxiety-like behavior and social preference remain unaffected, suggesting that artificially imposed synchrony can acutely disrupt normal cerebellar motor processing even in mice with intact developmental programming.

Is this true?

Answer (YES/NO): NO